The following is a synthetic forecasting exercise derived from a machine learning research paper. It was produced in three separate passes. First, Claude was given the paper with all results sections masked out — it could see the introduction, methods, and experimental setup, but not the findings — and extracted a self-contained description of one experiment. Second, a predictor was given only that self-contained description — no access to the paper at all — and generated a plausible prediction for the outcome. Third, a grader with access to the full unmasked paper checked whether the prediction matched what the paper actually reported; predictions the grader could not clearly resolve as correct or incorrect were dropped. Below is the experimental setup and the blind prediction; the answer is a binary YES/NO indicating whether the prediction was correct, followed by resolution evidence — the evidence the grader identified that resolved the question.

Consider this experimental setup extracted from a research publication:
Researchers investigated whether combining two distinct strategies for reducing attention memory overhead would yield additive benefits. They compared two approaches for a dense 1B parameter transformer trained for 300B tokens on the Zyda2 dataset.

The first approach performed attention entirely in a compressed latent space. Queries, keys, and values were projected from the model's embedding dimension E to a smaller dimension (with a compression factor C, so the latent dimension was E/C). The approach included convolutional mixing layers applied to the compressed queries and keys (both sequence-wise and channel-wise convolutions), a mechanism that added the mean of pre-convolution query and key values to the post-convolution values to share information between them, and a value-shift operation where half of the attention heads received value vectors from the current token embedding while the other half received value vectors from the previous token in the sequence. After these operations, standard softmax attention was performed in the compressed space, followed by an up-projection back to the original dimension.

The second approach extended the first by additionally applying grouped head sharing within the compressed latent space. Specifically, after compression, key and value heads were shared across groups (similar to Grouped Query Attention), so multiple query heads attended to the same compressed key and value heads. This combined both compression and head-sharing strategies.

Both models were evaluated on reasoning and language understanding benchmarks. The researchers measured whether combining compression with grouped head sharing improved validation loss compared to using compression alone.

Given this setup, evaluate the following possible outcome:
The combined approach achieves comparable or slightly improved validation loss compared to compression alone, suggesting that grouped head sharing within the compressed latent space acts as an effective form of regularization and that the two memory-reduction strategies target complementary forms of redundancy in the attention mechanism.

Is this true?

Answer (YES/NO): YES